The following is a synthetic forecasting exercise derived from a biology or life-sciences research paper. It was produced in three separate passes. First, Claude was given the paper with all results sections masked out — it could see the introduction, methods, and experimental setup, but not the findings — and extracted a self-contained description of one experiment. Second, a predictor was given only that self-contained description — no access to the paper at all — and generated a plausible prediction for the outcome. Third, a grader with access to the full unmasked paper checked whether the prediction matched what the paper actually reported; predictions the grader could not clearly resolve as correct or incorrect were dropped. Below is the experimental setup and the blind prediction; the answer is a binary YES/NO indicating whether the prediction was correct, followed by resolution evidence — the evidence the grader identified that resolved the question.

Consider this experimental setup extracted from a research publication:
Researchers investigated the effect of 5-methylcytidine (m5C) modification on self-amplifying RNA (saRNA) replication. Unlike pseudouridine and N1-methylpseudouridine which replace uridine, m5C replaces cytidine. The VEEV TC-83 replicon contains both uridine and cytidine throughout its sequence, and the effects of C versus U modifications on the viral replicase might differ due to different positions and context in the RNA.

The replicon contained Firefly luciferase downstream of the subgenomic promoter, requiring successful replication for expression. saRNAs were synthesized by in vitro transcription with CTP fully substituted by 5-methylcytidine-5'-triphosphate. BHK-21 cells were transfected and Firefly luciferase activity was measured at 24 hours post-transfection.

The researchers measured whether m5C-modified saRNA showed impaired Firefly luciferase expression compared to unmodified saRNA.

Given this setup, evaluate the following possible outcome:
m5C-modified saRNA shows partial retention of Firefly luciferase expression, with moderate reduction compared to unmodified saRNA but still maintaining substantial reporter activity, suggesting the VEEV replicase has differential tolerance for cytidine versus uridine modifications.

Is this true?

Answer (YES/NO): NO